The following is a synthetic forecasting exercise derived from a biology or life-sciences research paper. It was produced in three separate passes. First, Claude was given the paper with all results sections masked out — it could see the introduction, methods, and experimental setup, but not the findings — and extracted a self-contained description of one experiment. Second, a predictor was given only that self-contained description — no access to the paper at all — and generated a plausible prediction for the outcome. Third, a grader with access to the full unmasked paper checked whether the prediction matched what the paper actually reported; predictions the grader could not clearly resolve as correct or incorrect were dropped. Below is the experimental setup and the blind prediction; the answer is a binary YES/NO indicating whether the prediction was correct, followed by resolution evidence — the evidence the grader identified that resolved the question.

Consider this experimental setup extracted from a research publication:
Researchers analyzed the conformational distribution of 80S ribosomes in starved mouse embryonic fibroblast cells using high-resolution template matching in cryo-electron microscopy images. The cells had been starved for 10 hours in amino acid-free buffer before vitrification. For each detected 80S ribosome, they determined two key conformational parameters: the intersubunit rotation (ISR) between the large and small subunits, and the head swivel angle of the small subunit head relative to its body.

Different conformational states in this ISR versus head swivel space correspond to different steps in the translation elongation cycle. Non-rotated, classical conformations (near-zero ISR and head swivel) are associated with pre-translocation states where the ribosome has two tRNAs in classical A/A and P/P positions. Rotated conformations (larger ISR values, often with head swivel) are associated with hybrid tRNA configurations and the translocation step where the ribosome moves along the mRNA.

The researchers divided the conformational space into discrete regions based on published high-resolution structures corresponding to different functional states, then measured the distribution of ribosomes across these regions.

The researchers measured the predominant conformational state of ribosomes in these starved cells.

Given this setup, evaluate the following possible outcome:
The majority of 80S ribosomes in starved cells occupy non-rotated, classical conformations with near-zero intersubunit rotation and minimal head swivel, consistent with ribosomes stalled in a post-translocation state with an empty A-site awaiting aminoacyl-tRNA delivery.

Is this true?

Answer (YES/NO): YES